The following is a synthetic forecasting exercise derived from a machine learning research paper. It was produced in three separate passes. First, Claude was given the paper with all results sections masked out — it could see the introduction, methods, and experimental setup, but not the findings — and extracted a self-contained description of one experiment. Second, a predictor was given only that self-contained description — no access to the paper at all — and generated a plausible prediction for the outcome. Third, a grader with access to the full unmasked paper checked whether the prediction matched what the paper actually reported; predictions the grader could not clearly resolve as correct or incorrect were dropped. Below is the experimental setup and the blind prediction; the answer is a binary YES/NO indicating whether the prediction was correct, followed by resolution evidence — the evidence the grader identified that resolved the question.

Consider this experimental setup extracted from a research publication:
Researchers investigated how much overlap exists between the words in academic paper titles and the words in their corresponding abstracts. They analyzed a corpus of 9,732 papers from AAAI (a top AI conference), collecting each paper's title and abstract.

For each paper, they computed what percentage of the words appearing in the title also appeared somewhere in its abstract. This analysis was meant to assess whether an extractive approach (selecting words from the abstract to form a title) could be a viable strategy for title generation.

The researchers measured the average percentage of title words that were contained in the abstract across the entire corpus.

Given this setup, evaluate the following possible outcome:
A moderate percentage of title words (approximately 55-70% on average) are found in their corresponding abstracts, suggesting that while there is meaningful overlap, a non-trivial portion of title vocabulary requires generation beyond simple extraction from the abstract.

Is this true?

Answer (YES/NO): NO